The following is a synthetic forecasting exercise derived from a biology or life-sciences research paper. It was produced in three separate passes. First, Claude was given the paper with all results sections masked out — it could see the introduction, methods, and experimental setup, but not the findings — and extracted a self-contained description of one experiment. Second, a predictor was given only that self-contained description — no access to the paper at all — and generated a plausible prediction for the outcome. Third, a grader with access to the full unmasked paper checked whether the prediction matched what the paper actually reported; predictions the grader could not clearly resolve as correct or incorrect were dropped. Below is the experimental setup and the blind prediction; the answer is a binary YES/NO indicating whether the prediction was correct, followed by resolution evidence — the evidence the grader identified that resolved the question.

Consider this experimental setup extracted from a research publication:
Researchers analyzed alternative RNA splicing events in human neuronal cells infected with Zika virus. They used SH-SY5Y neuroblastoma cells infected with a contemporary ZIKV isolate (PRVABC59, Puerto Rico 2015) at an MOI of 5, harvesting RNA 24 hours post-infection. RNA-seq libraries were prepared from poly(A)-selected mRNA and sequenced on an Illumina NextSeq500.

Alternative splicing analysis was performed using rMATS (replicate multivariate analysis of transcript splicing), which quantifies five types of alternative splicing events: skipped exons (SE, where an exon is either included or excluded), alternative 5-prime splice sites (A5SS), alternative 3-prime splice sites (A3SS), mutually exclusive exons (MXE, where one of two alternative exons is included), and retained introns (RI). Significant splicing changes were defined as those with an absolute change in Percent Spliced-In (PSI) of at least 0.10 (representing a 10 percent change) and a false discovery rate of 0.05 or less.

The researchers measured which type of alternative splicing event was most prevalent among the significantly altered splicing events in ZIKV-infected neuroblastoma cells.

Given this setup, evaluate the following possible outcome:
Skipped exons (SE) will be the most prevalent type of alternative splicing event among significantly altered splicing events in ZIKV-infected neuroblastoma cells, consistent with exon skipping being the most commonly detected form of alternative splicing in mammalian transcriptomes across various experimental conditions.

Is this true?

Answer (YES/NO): YES